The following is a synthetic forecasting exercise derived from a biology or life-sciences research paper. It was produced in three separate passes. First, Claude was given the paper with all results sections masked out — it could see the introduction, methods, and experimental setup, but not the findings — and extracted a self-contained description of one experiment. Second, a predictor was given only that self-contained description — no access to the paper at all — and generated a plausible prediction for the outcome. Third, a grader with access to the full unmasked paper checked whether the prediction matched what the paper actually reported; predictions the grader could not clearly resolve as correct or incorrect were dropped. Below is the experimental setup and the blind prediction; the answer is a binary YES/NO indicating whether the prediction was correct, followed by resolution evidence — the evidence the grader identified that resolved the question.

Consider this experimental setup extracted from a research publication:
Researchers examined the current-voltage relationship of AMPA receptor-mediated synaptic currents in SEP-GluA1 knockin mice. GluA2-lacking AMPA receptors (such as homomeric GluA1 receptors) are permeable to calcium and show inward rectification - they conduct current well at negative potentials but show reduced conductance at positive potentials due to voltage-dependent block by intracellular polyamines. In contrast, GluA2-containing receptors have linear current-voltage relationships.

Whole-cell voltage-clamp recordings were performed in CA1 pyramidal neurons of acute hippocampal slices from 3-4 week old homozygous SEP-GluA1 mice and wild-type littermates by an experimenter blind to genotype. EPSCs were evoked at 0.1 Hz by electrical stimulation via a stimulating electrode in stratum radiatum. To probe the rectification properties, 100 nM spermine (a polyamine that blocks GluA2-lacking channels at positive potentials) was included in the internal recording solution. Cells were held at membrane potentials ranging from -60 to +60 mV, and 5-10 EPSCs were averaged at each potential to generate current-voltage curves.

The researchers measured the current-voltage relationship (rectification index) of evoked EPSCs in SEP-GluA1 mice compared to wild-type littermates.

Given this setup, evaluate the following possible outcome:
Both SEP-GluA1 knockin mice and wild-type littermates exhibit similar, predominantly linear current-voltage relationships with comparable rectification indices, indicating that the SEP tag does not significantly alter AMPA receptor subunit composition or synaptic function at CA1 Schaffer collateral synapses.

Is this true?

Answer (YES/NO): YES